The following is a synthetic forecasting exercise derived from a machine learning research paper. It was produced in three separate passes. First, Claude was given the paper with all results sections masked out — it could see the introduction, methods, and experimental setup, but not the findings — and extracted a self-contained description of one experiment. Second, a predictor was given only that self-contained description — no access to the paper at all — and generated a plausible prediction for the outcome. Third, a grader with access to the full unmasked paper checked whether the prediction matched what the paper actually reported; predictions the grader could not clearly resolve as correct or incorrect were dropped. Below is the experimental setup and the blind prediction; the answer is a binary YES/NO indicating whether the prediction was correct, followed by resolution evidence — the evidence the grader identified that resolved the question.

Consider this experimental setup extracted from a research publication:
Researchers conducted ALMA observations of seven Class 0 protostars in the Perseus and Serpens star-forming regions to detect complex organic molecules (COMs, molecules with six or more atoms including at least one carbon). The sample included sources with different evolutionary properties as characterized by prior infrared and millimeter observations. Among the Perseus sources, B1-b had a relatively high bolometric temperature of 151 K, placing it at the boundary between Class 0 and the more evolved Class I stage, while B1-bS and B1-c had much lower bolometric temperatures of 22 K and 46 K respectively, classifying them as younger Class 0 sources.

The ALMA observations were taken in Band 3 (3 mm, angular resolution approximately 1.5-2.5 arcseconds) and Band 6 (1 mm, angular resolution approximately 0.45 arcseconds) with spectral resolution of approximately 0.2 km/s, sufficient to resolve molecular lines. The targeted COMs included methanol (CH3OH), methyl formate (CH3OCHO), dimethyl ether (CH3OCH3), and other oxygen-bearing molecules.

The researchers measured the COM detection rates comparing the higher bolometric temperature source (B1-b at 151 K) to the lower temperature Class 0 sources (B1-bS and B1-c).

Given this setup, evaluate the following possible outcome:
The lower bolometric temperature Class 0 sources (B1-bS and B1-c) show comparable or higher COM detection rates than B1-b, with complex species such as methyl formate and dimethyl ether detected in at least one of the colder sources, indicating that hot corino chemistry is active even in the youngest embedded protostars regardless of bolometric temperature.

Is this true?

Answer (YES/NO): YES